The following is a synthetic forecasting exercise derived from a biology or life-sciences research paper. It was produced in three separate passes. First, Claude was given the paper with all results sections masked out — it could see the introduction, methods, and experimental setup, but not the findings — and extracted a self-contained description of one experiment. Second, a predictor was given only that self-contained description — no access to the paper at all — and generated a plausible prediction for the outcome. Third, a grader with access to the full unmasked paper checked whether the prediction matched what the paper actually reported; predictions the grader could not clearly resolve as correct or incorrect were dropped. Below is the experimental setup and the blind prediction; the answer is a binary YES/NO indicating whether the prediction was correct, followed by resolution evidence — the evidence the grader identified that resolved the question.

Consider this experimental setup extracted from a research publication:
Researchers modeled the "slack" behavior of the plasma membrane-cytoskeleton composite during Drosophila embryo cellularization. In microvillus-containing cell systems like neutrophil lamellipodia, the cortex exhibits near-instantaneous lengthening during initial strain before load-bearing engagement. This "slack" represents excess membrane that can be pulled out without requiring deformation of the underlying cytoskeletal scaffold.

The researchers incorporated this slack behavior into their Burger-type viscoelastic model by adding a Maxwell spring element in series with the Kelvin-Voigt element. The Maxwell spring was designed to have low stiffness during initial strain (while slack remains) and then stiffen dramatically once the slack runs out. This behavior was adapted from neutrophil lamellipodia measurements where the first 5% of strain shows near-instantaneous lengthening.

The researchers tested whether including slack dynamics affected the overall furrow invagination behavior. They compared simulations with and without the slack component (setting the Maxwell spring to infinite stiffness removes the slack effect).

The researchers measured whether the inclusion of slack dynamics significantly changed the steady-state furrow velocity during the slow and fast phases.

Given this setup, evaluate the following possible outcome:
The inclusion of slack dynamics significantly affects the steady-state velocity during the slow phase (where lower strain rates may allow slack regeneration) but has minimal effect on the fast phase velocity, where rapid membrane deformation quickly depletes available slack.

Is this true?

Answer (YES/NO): NO